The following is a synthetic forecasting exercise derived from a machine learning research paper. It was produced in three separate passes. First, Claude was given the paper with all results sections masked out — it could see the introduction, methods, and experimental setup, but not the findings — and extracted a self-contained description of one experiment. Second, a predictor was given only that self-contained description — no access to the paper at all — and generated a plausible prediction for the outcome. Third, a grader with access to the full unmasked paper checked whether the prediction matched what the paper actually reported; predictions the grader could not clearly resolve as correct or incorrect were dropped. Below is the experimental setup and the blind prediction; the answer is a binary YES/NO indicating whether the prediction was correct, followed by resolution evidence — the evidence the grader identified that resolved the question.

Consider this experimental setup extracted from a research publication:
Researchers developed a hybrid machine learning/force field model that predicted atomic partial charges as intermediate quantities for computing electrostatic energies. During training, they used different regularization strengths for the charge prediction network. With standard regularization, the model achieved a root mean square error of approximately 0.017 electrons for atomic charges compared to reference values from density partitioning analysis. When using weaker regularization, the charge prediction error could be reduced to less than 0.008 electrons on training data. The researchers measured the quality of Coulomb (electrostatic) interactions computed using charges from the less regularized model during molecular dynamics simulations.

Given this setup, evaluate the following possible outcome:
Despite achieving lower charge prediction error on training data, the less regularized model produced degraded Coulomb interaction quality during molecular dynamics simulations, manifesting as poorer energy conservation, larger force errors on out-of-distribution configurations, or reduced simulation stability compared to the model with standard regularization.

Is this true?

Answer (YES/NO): YES